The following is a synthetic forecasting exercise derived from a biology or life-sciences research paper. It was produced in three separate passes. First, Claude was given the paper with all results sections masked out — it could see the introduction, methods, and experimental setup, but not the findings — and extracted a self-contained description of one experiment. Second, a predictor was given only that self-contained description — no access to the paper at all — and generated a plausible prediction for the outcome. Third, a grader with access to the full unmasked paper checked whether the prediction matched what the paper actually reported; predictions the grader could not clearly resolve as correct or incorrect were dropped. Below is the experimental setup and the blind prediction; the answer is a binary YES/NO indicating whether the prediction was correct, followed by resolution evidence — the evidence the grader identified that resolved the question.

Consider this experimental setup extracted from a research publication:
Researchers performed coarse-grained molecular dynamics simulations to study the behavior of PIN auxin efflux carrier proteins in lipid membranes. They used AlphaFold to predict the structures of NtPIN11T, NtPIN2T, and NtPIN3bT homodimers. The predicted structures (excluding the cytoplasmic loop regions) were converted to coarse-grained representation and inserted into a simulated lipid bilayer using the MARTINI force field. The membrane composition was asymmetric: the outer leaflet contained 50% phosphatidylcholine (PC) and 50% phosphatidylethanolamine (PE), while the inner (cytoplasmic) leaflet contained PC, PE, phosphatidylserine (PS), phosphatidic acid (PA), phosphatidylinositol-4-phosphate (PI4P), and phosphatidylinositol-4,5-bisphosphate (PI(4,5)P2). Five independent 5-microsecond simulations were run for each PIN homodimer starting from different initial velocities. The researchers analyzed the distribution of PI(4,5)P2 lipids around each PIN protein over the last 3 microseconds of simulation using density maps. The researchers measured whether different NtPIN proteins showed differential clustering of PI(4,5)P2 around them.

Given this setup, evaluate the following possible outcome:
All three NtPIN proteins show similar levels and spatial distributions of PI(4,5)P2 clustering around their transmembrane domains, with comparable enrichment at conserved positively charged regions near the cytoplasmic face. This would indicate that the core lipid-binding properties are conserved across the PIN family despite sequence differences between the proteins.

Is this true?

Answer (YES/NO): YES